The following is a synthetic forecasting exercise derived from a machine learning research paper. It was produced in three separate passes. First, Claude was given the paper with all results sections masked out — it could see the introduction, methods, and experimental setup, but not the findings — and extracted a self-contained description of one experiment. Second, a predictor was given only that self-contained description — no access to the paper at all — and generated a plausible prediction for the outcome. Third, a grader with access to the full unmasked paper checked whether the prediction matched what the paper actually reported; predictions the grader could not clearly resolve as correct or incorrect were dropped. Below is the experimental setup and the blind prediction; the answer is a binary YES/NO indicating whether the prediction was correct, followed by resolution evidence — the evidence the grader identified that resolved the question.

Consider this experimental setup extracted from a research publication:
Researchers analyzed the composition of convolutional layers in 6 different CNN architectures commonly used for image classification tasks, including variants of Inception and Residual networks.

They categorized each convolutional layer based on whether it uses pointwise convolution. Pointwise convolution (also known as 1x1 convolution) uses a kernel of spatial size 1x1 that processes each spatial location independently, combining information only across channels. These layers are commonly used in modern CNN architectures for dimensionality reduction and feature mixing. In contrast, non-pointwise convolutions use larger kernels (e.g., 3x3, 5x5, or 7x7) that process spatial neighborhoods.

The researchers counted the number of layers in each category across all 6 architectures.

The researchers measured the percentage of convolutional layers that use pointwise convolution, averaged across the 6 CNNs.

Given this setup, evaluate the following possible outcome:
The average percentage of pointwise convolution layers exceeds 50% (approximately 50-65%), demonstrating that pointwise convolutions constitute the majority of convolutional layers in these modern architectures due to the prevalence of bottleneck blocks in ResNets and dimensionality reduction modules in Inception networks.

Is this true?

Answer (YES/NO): YES